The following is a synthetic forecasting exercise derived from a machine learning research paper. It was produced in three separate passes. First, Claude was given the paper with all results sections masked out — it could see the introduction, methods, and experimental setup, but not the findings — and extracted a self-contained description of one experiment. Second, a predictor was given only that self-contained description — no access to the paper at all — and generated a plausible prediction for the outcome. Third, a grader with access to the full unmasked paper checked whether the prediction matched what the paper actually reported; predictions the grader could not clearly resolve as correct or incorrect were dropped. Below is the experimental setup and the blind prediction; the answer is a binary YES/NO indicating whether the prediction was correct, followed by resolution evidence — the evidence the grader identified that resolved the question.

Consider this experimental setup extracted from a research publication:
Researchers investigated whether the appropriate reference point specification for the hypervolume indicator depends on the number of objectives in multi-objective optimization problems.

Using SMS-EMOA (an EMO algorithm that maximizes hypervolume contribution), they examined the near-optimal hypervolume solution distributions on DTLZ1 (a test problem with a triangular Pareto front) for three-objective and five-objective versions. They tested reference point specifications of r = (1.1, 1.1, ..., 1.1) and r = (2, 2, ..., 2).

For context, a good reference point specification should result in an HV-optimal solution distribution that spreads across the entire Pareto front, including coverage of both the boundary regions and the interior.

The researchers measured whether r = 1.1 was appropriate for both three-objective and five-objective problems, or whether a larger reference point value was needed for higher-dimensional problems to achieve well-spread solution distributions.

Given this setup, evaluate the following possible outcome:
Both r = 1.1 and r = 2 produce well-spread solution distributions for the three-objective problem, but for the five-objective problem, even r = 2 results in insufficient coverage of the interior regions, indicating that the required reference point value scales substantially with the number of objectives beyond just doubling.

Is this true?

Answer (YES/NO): NO